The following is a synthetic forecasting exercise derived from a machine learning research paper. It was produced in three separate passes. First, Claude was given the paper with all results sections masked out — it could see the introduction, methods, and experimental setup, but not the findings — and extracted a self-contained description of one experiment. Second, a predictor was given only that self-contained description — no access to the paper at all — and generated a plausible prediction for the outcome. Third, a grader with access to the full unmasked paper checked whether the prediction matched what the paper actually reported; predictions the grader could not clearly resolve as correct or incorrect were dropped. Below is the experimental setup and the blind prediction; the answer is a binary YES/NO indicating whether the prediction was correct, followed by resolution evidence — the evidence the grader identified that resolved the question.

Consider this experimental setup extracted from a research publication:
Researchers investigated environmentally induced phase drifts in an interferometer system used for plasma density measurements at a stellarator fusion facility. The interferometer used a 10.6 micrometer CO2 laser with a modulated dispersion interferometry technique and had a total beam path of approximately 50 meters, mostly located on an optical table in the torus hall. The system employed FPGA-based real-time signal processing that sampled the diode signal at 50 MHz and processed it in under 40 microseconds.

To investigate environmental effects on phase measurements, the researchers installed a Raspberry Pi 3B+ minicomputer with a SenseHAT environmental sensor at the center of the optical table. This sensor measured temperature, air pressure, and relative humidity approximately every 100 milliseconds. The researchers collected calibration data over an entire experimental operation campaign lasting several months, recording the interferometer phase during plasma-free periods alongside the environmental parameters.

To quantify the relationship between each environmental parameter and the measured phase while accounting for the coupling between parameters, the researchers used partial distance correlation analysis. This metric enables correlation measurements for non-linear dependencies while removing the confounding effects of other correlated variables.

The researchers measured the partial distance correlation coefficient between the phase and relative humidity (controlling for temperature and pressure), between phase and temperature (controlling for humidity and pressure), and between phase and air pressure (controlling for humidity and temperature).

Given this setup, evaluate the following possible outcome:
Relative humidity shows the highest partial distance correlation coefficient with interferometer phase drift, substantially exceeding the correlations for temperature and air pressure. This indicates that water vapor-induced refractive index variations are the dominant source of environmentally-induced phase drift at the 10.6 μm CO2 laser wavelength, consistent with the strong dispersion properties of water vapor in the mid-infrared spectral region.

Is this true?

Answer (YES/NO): YES